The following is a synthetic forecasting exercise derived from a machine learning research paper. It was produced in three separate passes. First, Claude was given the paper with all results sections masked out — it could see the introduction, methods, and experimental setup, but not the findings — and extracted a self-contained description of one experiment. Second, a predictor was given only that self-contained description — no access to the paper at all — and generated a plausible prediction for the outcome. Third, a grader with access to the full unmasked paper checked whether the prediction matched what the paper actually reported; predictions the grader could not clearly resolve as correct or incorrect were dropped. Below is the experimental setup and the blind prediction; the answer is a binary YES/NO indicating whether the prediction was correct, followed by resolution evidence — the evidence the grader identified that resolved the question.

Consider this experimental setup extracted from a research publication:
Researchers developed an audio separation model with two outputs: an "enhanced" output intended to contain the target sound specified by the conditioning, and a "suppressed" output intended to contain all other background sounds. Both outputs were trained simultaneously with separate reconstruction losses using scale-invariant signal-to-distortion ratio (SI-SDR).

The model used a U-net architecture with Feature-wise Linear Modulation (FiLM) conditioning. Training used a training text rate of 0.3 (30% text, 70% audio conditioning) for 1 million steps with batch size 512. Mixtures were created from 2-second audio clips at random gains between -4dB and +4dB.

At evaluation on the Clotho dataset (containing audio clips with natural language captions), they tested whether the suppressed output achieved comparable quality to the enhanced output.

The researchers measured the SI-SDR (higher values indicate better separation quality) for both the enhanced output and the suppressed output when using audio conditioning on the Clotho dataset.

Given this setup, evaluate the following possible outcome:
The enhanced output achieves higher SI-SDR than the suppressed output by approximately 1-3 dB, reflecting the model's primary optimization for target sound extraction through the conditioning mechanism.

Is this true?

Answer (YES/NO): NO